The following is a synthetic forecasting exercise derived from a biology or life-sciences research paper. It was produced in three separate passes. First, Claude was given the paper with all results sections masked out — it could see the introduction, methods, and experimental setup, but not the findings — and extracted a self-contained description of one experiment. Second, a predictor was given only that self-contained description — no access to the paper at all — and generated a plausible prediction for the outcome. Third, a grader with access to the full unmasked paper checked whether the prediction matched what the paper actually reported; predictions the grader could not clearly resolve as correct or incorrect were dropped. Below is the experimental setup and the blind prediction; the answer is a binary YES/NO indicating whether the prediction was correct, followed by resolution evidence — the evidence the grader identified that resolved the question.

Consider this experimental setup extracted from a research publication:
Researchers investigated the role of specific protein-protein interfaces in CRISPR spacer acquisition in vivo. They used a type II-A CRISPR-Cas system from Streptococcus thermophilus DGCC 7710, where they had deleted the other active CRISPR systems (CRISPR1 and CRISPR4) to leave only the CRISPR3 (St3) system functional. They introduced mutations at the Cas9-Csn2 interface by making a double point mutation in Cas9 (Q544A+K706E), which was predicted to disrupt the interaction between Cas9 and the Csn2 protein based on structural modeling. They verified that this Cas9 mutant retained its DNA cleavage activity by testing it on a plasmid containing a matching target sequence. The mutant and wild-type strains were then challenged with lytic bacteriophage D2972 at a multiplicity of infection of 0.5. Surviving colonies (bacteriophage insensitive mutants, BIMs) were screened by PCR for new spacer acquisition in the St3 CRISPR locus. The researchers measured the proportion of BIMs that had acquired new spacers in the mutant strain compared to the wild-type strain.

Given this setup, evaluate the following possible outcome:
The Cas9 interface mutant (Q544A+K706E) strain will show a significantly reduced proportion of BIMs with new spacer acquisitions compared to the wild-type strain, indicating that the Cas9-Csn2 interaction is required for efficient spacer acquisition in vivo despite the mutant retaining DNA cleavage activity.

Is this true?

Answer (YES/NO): YES